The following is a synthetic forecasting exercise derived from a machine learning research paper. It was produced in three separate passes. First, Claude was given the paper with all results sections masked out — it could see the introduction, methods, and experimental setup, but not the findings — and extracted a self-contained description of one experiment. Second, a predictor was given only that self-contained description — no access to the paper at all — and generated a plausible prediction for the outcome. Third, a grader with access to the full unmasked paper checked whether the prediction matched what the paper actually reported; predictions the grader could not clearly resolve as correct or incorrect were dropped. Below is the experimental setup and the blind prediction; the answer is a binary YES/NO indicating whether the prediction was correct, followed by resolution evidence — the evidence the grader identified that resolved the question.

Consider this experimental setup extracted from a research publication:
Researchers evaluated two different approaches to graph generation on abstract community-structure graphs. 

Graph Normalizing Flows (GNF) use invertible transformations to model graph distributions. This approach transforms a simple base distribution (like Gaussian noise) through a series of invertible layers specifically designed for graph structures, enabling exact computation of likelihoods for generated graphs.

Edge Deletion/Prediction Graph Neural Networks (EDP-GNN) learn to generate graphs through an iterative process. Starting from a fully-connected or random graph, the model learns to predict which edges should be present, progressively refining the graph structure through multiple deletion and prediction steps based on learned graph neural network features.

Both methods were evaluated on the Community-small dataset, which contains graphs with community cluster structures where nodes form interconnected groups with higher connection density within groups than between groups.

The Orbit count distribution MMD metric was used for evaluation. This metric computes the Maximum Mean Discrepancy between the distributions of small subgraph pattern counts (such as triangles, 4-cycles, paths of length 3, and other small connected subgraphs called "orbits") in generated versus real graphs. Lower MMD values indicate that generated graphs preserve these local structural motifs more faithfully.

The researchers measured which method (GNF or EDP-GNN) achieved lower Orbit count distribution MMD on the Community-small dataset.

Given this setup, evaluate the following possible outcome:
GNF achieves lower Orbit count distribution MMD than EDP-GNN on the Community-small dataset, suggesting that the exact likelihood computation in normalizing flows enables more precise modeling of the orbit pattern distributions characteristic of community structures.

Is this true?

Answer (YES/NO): NO